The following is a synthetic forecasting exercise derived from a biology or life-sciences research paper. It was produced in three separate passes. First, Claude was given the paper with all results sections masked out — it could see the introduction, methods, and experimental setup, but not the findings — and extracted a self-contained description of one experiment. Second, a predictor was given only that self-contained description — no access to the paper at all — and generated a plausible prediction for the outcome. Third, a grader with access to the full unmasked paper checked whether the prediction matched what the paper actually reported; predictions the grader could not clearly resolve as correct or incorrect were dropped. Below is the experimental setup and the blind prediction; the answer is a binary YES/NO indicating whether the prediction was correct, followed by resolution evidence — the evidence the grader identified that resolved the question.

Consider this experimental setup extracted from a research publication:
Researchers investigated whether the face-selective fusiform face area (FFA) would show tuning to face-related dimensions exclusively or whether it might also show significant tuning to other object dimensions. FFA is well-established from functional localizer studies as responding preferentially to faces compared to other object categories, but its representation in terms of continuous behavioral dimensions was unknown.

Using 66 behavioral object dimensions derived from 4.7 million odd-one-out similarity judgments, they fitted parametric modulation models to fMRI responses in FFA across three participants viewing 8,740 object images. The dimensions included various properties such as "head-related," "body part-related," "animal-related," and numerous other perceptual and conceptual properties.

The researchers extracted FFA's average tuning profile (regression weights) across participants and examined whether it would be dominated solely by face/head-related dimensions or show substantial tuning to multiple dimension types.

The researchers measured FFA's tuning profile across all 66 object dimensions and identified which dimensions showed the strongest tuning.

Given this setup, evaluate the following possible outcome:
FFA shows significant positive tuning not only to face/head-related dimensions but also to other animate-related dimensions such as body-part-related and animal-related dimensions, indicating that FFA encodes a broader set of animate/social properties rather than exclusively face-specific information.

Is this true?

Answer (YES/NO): YES